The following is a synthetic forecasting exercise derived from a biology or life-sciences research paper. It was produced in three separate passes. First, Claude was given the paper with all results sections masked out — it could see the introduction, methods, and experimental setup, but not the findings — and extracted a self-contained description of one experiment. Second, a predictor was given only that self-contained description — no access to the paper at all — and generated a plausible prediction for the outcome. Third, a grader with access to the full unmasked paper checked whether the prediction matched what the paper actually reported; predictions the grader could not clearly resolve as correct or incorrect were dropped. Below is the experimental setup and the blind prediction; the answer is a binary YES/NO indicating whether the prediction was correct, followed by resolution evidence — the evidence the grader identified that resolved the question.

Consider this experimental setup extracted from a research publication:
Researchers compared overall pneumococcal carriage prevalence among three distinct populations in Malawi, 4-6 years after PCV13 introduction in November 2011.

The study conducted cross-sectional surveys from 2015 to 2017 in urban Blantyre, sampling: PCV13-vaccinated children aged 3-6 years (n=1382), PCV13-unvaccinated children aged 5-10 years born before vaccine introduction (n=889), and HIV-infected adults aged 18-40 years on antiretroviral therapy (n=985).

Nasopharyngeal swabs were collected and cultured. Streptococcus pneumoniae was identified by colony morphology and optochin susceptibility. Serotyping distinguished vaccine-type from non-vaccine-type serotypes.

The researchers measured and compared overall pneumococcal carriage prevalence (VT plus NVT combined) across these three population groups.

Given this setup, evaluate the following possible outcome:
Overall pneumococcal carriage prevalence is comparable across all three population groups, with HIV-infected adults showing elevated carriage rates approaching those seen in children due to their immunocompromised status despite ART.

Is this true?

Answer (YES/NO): NO